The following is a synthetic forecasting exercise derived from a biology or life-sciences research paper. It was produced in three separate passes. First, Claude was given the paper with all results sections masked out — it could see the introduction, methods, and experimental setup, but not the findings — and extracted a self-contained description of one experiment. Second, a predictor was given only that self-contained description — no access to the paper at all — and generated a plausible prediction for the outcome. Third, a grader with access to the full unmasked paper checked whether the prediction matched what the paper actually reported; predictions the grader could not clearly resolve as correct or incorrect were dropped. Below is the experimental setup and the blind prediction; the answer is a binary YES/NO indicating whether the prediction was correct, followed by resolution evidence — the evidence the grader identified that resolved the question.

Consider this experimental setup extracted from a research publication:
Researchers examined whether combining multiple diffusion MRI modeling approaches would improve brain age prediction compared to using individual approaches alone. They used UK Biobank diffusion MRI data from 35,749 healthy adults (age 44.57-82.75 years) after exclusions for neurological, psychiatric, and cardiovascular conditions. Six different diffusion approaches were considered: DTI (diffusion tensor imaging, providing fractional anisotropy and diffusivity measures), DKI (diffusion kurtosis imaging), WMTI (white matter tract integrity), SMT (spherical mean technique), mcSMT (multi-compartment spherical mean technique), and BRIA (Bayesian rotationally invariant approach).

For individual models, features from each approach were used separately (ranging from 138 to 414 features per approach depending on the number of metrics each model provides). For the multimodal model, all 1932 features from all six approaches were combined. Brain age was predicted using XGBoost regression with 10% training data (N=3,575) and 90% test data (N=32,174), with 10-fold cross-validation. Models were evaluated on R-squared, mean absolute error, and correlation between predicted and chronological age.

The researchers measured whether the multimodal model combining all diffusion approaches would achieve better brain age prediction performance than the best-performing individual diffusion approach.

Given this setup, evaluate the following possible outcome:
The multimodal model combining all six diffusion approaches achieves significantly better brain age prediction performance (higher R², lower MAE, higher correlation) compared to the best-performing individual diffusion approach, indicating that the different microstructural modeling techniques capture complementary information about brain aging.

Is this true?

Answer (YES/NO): YES